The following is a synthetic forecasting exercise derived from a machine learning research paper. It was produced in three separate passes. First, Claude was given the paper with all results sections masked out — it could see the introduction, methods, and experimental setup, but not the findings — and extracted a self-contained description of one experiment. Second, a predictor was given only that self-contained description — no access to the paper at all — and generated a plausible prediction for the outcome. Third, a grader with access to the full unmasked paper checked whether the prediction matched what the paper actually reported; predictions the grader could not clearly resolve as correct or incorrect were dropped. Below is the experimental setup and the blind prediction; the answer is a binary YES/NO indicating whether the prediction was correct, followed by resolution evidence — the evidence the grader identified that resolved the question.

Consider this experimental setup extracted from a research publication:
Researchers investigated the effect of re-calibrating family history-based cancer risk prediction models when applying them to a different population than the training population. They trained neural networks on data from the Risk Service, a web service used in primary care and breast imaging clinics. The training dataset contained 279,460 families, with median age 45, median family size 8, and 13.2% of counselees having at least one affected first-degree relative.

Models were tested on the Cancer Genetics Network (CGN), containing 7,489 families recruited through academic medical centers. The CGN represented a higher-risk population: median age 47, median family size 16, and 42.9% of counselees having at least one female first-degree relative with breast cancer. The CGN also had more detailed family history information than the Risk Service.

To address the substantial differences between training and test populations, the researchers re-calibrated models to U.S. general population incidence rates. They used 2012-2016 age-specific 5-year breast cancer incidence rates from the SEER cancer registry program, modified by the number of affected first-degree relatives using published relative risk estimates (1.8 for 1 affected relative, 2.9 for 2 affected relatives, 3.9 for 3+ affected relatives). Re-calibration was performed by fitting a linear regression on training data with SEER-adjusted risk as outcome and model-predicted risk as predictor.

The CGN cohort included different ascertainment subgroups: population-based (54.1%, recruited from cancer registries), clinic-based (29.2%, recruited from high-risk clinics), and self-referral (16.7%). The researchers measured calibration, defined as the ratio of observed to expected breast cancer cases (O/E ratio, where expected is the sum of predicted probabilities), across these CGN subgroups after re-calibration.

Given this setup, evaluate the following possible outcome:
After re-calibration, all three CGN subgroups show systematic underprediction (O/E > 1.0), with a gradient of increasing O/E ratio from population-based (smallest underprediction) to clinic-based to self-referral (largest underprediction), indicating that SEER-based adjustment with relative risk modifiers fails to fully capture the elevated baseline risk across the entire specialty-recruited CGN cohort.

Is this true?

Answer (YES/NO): NO